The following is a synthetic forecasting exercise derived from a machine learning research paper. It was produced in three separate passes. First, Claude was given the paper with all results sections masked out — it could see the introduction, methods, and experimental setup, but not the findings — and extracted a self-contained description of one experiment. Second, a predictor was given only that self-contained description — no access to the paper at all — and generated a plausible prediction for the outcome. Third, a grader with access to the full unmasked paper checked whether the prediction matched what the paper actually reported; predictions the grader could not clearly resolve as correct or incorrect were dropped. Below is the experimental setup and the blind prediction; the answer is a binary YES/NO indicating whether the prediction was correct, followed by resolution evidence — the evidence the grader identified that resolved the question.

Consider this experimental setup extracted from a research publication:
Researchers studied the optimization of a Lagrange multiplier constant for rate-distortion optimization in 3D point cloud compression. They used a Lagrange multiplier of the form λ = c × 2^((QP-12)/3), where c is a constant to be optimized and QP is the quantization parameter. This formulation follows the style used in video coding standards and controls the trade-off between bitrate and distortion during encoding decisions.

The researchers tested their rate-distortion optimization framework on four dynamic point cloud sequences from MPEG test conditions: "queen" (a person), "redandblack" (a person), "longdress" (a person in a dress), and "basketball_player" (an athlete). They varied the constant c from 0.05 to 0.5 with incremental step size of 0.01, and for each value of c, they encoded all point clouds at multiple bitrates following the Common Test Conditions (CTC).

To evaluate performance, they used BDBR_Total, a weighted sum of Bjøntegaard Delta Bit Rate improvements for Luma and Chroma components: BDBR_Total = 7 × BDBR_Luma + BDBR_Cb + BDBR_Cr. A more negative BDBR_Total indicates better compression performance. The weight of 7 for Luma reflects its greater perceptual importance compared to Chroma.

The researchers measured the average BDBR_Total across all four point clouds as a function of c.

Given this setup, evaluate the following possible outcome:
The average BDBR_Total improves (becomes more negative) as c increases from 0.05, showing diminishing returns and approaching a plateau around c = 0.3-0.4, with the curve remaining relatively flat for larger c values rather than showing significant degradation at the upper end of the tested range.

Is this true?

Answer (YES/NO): NO